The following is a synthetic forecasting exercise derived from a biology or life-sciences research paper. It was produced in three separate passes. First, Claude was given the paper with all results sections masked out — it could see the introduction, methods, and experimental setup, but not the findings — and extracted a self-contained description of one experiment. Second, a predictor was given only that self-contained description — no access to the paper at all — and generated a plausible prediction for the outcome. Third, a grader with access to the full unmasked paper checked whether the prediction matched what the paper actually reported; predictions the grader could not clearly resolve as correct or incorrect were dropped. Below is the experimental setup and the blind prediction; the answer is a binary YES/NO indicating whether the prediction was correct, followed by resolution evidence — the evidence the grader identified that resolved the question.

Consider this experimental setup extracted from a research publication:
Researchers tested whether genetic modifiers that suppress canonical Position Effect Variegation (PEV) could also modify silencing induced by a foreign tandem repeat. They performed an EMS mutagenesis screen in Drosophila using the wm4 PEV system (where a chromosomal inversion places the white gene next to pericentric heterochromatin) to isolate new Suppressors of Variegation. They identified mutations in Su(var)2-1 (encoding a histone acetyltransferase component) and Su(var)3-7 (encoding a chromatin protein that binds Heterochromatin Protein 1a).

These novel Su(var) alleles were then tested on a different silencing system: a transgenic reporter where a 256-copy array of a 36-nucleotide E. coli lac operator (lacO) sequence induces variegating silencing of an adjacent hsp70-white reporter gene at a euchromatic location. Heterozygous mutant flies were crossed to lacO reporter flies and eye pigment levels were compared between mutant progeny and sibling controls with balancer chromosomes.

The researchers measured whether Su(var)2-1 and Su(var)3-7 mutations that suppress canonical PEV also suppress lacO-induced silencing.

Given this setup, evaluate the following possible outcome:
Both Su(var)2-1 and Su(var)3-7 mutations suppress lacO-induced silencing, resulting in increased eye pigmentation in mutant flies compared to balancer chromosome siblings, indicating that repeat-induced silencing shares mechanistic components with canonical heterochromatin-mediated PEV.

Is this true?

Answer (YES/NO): YES